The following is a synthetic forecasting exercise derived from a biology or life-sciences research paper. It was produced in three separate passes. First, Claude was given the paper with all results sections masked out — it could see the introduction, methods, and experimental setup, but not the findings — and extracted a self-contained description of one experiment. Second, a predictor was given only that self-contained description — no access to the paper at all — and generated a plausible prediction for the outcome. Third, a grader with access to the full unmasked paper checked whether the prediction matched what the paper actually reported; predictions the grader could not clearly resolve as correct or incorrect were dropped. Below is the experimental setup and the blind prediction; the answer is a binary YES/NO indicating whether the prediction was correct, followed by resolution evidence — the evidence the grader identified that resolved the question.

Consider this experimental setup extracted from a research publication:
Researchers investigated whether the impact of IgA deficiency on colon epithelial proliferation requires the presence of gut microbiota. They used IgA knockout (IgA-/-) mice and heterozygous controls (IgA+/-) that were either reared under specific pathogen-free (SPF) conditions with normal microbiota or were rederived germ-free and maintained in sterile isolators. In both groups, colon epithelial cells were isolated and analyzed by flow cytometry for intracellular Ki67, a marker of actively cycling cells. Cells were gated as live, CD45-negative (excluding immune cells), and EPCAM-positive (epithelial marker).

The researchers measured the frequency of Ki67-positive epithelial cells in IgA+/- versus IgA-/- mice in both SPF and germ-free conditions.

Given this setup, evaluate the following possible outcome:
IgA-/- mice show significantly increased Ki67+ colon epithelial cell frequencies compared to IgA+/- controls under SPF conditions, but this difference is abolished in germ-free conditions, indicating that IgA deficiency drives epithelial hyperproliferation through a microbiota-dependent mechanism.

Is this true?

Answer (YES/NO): YES